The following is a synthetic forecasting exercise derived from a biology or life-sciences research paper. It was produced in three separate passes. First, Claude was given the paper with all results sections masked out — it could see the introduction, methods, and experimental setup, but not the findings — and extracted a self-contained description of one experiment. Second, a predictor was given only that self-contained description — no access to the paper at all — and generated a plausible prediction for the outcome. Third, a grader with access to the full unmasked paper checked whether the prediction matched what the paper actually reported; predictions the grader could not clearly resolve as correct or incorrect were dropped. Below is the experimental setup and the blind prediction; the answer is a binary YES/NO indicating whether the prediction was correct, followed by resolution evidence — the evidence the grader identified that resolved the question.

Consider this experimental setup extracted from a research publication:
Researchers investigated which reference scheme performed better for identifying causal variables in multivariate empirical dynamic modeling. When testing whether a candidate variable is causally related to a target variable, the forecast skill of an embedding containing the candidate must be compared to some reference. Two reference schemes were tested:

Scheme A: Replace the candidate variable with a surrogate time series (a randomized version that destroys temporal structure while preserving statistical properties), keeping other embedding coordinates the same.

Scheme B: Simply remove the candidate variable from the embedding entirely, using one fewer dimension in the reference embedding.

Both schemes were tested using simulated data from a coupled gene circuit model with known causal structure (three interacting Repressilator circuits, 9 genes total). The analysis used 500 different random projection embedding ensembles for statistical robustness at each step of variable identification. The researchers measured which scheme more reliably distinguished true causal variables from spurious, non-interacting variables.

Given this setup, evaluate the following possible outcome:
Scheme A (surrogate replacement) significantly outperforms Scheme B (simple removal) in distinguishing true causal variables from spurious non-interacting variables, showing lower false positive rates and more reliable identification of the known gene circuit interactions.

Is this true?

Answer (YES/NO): NO